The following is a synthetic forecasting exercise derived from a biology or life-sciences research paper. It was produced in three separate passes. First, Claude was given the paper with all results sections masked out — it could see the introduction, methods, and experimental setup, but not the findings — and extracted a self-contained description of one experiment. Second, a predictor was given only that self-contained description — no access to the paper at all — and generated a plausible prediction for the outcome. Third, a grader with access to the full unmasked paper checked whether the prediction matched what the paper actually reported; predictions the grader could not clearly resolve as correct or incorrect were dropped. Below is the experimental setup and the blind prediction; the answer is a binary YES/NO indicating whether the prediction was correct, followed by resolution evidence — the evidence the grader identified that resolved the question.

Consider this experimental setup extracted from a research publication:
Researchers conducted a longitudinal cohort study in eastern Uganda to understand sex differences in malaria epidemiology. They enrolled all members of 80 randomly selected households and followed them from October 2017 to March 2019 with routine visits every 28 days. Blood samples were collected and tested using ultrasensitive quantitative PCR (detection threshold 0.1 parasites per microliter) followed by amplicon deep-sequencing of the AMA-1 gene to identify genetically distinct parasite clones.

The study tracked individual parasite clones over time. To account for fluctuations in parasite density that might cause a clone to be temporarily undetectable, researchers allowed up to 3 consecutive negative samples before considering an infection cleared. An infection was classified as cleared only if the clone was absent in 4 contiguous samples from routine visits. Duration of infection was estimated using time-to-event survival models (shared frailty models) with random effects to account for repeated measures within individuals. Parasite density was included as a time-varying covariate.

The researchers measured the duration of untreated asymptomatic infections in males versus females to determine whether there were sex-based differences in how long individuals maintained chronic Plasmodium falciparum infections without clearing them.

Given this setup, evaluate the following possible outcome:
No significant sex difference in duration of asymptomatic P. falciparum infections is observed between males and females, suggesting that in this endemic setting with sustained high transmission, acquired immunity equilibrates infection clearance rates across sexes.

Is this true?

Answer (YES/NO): NO